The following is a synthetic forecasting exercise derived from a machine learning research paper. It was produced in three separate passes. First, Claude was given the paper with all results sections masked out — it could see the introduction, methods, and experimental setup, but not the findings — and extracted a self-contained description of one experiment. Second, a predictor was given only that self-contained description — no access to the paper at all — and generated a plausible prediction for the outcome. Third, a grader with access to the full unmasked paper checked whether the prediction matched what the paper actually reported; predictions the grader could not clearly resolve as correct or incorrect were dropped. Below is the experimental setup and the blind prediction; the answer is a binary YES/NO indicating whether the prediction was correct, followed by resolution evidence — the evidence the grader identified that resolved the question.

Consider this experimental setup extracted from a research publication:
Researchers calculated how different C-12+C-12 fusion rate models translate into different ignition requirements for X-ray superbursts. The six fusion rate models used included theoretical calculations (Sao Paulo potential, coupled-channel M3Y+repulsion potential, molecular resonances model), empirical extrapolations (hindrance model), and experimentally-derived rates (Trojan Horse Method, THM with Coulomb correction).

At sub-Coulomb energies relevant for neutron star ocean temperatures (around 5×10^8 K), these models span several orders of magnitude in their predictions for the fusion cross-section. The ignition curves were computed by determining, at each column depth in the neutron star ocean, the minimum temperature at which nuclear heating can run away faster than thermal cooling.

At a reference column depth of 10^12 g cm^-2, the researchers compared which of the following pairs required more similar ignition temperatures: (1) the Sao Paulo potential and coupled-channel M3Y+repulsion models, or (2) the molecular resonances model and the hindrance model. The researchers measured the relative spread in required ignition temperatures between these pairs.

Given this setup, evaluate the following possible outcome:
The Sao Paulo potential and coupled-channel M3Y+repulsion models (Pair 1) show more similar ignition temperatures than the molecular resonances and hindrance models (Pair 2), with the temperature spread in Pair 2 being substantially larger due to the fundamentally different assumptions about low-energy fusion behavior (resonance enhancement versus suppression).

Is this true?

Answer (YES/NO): YES